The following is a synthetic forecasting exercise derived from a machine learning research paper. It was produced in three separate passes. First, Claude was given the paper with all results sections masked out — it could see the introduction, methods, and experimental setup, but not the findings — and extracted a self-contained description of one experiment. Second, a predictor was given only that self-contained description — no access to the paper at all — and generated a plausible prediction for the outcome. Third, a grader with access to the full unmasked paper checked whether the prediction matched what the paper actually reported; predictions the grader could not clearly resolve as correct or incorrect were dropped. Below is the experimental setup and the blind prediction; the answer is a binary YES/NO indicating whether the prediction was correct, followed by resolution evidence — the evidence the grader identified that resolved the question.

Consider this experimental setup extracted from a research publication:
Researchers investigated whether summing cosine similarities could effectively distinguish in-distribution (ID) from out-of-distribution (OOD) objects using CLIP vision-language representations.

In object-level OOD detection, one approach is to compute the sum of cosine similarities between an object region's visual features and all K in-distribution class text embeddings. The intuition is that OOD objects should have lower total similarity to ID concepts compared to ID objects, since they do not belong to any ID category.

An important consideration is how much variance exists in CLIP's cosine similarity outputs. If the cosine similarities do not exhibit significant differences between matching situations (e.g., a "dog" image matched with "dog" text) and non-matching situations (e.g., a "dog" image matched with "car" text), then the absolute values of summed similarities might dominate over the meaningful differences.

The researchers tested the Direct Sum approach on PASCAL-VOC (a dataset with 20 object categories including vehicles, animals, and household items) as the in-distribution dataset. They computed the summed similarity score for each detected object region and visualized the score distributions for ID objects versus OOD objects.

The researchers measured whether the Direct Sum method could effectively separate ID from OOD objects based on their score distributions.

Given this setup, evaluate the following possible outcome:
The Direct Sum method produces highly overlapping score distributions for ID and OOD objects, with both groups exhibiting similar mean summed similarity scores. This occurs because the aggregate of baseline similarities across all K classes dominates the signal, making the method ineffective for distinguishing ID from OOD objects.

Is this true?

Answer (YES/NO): YES